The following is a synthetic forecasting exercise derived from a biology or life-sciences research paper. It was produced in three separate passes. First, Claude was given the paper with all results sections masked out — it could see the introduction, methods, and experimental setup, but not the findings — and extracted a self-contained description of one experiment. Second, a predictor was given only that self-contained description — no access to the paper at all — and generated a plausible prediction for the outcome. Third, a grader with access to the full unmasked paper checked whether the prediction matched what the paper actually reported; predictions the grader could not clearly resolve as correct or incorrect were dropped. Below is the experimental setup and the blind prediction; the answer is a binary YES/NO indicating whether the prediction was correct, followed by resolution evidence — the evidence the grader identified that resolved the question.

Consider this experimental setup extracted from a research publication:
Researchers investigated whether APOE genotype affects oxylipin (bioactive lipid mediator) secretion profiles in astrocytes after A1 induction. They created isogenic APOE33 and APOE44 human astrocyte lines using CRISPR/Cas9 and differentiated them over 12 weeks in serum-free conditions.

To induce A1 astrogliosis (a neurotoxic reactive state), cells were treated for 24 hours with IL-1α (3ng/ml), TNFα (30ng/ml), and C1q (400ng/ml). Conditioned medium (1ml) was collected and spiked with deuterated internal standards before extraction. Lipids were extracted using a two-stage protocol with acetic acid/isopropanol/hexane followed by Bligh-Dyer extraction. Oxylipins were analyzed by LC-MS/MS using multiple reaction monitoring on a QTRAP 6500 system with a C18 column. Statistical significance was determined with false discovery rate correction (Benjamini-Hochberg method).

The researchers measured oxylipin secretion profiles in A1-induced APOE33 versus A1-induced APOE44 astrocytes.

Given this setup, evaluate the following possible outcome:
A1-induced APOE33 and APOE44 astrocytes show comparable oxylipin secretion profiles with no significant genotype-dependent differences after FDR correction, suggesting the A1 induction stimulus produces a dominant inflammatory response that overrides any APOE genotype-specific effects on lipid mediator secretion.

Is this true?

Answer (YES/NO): NO